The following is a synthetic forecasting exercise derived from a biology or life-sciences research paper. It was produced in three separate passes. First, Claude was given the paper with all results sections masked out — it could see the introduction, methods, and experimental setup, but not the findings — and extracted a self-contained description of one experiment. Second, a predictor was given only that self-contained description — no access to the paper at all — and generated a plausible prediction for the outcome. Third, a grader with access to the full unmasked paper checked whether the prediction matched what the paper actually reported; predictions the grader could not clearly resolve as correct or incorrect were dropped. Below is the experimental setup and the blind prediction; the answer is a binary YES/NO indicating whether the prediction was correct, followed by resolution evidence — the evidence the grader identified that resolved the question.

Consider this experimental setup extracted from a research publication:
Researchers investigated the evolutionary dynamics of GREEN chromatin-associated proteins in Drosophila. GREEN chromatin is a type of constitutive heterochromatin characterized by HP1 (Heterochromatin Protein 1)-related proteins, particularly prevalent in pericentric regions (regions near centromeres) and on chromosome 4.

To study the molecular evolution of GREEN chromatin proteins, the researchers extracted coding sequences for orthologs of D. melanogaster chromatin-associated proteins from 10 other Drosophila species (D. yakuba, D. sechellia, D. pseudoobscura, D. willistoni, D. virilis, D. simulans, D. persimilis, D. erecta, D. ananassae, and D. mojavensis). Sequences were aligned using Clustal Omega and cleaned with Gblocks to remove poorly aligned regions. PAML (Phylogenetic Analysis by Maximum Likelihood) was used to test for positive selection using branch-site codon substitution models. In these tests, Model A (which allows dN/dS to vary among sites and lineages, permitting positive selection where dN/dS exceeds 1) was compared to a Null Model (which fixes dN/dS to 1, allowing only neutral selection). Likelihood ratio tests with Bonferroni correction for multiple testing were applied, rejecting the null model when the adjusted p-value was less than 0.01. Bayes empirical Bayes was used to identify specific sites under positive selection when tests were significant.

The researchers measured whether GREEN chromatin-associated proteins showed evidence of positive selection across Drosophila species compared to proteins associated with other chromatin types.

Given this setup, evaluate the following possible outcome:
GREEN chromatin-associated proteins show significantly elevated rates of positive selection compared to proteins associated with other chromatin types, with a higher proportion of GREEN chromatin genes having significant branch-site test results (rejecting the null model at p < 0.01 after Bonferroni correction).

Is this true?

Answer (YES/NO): NO